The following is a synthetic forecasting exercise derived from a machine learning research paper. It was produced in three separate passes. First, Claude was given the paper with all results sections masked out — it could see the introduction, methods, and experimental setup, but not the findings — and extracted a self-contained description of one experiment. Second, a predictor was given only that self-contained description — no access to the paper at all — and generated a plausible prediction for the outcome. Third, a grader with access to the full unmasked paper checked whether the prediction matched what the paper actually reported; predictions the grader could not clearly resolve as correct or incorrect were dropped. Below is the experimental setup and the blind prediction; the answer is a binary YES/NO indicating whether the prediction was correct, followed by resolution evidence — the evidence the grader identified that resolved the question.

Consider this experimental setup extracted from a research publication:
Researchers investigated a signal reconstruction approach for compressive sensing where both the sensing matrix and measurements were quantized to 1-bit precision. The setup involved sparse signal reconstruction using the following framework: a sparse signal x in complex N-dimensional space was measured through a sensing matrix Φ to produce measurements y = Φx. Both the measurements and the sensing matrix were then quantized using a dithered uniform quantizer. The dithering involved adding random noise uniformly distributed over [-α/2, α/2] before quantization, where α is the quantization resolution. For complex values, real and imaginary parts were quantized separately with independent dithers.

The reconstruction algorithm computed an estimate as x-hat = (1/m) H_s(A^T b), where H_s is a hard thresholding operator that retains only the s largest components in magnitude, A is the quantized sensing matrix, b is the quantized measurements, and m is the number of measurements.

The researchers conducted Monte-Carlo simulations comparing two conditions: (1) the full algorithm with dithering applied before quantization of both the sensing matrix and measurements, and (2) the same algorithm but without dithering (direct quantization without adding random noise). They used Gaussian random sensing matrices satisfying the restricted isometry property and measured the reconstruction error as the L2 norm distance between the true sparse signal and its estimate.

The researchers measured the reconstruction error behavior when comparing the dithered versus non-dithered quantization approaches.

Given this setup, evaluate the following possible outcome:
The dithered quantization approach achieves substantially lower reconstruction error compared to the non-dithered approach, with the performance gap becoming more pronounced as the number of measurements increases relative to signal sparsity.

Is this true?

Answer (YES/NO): YES